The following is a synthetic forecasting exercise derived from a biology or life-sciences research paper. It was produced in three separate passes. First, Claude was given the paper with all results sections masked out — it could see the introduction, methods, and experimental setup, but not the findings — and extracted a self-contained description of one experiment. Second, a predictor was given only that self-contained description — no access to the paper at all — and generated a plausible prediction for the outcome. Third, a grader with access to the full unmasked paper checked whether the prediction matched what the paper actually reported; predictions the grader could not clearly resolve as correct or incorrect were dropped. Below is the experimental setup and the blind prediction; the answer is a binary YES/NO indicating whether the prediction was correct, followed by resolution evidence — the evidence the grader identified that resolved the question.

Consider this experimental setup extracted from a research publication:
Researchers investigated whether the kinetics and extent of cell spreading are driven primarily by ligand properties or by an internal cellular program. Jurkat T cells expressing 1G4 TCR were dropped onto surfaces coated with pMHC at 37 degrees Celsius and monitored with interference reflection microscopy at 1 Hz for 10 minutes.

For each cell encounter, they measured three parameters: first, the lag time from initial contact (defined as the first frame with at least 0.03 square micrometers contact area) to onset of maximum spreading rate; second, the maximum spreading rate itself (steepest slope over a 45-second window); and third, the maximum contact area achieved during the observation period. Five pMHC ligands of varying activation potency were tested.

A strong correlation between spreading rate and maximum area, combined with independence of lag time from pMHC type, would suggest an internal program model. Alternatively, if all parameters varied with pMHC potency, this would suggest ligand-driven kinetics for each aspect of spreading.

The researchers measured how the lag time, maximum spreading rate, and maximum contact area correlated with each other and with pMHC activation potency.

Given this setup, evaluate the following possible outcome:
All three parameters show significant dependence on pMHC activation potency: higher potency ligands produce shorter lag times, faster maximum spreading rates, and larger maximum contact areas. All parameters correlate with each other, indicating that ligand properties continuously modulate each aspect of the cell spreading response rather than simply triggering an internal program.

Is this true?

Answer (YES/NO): NO